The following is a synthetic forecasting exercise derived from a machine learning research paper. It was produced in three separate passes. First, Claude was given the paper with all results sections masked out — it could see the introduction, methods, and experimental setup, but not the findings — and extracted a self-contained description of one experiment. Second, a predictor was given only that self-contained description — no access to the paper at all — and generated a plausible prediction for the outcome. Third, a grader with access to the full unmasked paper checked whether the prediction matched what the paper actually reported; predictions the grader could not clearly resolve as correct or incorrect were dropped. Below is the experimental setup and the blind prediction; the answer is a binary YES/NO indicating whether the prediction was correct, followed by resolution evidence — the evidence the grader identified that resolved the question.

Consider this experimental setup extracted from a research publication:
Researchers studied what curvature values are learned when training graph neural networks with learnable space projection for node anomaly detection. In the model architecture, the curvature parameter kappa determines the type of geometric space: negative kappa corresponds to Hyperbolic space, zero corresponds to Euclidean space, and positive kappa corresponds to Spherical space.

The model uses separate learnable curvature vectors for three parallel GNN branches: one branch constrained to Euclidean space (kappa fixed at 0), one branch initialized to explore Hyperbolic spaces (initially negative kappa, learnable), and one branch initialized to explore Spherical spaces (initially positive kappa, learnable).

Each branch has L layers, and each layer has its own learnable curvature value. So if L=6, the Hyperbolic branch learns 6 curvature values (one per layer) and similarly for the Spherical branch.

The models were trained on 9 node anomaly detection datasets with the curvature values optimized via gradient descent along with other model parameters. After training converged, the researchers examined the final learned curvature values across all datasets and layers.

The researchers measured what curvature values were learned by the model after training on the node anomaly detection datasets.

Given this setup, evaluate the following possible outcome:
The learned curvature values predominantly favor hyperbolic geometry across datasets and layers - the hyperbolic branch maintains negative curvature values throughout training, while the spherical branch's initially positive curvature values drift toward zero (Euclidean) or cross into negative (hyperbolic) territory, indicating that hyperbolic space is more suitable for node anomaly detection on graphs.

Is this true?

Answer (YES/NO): NO